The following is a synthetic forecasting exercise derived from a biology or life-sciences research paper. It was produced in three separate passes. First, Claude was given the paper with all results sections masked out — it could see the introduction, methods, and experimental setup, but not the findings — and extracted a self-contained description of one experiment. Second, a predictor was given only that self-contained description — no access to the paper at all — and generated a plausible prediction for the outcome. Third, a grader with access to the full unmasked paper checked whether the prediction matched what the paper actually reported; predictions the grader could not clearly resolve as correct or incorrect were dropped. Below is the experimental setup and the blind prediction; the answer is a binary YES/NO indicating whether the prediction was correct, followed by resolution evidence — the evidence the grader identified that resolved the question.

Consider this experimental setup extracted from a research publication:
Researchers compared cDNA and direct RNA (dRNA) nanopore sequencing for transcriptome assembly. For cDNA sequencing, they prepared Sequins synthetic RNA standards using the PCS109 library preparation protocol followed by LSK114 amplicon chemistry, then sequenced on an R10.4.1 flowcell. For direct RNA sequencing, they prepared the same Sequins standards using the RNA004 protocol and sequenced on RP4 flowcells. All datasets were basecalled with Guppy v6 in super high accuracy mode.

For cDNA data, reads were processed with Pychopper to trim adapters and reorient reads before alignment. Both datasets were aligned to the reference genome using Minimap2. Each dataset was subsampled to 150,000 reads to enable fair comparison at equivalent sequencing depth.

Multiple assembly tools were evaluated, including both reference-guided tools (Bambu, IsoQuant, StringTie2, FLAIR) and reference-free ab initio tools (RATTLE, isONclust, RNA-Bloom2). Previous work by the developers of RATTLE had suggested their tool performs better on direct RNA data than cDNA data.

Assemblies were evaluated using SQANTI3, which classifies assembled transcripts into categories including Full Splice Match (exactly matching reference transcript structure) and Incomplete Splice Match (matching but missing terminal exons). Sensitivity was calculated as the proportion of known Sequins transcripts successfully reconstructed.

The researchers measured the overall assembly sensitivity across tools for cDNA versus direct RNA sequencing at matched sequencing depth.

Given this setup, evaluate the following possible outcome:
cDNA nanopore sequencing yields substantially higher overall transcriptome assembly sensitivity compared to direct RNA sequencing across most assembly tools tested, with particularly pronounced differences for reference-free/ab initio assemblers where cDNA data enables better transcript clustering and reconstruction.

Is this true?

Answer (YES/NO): NO